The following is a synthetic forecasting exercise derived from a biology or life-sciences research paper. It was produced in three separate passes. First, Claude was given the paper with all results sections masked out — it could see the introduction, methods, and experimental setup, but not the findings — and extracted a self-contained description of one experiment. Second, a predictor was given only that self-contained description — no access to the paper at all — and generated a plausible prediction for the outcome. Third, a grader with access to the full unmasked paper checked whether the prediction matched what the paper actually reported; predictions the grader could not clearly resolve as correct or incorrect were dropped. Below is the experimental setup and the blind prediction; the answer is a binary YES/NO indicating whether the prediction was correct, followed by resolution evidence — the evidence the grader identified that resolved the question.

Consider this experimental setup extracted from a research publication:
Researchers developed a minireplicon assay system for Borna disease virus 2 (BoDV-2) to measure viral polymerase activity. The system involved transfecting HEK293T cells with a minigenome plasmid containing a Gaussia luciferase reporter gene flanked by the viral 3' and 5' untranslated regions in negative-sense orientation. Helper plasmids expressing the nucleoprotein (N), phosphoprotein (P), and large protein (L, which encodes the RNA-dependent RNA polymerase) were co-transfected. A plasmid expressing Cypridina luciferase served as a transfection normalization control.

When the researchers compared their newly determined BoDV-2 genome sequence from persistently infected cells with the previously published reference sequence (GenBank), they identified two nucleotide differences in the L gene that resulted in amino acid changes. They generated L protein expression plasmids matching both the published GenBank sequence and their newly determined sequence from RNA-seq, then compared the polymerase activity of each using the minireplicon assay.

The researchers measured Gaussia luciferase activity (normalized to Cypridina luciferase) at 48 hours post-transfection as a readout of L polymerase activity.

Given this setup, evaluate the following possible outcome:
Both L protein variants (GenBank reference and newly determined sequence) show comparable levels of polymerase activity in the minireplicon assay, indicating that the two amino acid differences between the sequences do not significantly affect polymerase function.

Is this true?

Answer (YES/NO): NO